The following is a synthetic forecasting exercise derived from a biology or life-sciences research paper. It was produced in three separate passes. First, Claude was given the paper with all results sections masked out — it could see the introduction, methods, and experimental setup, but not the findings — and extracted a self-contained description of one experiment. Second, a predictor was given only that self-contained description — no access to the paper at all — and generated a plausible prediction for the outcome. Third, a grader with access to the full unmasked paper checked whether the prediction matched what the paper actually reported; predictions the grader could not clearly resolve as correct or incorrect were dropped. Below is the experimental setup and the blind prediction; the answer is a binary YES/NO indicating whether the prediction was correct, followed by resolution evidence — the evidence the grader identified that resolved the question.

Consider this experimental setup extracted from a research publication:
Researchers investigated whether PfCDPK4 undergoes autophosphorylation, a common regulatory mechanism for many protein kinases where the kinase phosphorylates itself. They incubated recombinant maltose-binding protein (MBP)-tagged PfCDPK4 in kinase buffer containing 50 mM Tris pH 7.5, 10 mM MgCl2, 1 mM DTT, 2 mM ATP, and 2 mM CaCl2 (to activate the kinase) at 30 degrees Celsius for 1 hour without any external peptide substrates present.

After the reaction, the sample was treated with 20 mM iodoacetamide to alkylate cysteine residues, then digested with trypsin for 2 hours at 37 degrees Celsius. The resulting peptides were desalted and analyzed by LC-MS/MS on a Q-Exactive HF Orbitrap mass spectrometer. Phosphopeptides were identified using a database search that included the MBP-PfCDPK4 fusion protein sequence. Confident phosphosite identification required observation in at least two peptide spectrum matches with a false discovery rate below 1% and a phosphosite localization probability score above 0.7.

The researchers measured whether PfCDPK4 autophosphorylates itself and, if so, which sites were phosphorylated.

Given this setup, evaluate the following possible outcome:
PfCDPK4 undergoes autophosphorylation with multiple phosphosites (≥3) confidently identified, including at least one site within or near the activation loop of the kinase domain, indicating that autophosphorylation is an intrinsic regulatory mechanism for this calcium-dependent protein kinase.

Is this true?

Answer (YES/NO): YES